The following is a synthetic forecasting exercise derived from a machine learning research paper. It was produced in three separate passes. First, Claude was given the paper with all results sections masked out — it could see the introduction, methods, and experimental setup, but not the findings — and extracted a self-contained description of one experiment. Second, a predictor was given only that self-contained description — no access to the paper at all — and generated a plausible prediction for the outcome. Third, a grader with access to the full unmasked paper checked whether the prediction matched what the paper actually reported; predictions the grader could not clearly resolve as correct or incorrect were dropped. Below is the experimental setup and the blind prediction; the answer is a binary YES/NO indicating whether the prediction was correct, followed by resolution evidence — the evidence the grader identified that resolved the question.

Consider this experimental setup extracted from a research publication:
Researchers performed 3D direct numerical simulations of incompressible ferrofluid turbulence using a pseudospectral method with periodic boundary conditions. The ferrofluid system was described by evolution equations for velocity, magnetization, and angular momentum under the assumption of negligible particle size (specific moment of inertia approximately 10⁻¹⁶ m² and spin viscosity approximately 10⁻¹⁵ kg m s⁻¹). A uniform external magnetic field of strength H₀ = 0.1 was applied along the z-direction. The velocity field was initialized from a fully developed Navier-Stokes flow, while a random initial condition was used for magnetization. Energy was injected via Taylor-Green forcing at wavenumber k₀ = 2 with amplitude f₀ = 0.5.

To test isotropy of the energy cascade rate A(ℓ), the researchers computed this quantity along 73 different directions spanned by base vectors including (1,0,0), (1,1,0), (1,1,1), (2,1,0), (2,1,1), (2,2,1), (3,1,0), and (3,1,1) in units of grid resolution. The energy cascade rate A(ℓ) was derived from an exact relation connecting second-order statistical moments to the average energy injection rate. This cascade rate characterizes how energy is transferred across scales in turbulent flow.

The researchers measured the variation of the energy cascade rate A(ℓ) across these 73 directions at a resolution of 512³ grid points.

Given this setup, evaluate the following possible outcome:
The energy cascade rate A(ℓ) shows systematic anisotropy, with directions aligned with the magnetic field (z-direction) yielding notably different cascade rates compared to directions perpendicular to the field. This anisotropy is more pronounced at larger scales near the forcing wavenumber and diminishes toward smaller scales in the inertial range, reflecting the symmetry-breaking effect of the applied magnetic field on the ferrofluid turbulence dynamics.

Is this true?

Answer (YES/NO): NO